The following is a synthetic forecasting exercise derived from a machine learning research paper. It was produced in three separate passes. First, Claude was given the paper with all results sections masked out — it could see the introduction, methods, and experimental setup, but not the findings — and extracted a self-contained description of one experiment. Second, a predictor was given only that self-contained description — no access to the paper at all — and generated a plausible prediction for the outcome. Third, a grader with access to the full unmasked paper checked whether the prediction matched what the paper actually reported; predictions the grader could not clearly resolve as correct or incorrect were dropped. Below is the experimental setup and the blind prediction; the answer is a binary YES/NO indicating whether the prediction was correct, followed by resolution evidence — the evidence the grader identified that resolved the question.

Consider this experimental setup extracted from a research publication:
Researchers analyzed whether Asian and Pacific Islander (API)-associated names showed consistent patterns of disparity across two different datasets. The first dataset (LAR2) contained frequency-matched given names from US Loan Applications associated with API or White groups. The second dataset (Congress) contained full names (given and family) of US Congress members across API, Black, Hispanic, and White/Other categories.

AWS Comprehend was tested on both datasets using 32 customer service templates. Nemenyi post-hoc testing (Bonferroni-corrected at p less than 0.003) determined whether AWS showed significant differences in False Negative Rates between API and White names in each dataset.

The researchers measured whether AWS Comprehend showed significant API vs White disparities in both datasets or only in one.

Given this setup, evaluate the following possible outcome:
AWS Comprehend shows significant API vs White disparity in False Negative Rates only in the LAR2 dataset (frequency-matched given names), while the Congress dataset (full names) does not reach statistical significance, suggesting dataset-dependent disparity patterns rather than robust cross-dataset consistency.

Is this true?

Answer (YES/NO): NO